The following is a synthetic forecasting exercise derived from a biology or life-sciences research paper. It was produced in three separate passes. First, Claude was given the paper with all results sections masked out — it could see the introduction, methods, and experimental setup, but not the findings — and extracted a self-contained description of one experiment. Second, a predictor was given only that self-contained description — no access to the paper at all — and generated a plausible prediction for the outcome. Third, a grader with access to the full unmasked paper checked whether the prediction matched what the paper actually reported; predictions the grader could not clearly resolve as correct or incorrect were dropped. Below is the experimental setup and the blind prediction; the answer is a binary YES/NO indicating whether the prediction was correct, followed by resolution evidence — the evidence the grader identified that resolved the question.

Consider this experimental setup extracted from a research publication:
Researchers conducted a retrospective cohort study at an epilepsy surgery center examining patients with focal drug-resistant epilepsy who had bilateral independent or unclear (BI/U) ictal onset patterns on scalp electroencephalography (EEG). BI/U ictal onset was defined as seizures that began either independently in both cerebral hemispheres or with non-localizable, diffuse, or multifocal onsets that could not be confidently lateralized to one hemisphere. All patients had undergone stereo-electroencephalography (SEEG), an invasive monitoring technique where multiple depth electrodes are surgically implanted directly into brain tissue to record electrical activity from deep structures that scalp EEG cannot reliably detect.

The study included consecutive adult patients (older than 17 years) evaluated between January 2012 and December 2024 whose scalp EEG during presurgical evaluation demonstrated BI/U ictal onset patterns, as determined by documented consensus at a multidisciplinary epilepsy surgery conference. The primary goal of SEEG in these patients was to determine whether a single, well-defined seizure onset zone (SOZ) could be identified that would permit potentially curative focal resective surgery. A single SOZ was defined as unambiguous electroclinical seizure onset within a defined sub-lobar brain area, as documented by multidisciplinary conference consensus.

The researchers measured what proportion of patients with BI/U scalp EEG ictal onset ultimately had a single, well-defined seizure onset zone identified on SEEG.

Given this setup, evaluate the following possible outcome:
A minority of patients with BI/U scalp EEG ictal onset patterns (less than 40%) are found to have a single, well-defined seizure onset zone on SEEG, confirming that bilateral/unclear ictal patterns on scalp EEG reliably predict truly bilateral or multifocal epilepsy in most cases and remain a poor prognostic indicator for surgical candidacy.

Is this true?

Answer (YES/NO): YES